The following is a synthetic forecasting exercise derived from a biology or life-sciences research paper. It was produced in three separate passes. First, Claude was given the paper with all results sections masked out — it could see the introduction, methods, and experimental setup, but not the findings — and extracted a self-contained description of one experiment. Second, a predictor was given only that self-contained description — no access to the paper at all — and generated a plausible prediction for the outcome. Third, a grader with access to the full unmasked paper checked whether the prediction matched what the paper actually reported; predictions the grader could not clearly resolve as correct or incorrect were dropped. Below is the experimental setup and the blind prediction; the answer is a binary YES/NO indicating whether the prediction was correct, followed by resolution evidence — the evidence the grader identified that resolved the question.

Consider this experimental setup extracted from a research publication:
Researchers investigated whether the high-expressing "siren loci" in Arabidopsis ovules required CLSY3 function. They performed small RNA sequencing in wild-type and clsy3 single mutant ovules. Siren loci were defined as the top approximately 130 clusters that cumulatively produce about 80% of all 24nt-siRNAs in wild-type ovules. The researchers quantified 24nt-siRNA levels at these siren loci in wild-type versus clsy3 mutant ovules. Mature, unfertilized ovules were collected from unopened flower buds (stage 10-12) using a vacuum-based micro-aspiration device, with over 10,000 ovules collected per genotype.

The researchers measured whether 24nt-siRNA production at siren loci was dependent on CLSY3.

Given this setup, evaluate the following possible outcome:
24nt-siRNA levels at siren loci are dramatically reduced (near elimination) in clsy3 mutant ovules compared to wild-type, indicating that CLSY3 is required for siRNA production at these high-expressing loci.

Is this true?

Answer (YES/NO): NO